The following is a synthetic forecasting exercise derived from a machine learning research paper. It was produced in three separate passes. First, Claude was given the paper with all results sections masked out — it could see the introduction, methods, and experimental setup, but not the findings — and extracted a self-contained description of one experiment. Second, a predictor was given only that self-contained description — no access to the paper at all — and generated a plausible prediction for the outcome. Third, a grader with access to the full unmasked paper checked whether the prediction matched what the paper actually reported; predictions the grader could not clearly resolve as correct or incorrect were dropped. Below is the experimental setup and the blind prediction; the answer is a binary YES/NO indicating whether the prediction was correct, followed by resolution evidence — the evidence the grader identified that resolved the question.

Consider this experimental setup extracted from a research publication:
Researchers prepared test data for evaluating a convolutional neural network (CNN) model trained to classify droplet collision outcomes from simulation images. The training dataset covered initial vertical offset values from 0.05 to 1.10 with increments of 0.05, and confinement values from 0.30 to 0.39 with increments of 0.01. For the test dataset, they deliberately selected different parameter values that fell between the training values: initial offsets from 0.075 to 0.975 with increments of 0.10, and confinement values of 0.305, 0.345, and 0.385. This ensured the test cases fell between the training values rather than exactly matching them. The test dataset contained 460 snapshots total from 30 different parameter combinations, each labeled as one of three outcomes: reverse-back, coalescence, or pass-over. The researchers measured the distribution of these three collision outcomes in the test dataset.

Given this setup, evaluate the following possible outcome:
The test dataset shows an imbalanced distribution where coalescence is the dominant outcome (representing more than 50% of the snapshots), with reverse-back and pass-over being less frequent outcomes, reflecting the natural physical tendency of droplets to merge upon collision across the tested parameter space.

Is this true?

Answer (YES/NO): NO